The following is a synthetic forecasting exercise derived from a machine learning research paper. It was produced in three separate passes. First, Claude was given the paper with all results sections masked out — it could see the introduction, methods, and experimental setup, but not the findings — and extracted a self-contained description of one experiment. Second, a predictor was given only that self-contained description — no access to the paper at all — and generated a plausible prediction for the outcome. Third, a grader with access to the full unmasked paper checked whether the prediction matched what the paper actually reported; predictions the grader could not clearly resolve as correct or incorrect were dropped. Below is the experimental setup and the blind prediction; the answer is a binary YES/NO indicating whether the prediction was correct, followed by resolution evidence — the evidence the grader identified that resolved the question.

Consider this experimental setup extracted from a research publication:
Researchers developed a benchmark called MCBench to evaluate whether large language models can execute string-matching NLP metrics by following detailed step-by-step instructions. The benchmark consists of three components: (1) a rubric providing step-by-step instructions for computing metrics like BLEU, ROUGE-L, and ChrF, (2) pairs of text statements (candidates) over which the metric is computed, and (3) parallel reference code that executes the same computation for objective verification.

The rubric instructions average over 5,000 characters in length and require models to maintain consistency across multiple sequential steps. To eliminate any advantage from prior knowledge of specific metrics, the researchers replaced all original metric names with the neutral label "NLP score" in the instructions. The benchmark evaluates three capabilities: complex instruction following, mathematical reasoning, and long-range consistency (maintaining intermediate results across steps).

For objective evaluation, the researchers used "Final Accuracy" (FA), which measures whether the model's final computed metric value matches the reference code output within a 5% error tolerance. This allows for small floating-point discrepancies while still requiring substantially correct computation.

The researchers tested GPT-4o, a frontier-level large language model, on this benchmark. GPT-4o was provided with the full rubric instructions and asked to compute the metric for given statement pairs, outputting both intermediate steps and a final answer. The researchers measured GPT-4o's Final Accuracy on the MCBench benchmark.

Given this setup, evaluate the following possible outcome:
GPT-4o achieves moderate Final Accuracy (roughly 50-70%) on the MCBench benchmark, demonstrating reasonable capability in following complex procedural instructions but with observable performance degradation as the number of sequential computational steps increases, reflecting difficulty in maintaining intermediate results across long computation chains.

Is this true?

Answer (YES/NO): NO